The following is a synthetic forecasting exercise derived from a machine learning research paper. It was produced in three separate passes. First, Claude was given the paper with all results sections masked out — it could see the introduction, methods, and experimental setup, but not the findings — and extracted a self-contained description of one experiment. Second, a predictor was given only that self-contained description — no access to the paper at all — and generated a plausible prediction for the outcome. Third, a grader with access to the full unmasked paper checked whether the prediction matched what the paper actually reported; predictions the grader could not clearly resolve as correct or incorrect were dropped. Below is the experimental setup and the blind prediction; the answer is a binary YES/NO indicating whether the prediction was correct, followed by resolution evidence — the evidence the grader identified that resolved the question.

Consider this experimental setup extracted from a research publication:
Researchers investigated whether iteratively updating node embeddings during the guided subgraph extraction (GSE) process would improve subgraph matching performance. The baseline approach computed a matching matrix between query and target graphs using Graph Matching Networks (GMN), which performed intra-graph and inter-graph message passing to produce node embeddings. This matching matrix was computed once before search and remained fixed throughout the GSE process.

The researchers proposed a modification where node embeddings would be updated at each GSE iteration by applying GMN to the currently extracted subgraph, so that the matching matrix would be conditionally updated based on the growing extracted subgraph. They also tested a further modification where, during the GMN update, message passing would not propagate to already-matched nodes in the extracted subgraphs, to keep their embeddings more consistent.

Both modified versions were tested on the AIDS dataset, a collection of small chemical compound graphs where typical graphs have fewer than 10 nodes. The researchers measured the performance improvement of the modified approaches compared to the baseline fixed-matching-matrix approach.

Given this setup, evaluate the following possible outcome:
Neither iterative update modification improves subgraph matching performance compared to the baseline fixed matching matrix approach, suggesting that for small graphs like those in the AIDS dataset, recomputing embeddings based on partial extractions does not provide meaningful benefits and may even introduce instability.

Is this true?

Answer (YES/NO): NO